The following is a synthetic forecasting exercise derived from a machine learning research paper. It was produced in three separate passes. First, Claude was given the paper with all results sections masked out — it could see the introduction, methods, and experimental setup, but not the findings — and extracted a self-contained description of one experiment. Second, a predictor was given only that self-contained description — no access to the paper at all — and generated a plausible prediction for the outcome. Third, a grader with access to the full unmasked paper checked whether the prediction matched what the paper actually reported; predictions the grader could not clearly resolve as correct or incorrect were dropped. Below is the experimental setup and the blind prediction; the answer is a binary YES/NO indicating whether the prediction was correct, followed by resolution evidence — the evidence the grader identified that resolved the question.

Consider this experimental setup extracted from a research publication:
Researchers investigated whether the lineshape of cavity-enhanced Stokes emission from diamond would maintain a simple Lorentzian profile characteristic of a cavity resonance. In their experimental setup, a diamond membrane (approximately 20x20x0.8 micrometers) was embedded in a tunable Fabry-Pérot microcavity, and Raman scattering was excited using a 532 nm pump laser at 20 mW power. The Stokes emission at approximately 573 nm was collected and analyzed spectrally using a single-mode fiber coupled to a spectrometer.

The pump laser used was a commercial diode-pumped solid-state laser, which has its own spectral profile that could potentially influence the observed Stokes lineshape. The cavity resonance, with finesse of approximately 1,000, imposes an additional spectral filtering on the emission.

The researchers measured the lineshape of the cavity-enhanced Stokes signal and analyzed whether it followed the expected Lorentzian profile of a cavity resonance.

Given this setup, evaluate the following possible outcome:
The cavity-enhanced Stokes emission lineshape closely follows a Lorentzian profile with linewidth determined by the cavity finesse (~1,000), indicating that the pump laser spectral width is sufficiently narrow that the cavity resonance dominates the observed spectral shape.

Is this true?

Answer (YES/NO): NO